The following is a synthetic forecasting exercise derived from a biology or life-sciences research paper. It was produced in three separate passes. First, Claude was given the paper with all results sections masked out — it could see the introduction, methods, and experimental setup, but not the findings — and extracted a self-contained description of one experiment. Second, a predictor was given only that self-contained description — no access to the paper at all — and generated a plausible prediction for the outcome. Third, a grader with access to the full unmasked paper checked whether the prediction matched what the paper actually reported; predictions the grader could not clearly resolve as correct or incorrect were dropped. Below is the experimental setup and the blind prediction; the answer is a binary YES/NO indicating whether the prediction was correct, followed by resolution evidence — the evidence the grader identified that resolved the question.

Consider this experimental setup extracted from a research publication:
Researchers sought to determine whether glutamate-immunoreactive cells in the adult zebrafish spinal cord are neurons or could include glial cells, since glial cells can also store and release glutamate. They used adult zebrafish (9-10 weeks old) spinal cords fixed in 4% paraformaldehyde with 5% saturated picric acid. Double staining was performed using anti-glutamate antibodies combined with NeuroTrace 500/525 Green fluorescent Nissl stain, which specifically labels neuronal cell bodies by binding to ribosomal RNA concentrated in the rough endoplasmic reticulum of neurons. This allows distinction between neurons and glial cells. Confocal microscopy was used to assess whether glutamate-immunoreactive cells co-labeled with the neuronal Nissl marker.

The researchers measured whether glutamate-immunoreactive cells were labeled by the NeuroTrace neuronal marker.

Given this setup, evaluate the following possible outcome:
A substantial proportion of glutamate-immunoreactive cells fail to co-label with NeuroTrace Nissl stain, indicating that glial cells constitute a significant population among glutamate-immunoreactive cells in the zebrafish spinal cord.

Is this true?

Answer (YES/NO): NO